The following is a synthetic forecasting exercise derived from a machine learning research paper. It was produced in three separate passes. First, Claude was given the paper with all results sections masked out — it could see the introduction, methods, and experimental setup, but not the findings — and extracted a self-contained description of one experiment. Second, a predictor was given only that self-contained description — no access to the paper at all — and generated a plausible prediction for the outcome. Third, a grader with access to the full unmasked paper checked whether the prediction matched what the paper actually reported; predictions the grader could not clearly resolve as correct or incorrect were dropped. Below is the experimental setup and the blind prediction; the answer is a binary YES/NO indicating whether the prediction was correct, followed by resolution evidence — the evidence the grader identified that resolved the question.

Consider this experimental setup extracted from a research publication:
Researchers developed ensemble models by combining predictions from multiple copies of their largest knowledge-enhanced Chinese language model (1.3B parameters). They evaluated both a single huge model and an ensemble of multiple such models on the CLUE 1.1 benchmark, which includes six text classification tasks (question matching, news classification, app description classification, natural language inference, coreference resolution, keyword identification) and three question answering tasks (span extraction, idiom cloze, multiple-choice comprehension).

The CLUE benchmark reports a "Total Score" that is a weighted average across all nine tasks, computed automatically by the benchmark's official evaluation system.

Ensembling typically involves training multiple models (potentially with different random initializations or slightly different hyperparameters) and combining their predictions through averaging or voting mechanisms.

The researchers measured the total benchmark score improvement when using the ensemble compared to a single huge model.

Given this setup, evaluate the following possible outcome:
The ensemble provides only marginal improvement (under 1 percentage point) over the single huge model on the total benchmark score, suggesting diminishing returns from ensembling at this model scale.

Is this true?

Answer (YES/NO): NO